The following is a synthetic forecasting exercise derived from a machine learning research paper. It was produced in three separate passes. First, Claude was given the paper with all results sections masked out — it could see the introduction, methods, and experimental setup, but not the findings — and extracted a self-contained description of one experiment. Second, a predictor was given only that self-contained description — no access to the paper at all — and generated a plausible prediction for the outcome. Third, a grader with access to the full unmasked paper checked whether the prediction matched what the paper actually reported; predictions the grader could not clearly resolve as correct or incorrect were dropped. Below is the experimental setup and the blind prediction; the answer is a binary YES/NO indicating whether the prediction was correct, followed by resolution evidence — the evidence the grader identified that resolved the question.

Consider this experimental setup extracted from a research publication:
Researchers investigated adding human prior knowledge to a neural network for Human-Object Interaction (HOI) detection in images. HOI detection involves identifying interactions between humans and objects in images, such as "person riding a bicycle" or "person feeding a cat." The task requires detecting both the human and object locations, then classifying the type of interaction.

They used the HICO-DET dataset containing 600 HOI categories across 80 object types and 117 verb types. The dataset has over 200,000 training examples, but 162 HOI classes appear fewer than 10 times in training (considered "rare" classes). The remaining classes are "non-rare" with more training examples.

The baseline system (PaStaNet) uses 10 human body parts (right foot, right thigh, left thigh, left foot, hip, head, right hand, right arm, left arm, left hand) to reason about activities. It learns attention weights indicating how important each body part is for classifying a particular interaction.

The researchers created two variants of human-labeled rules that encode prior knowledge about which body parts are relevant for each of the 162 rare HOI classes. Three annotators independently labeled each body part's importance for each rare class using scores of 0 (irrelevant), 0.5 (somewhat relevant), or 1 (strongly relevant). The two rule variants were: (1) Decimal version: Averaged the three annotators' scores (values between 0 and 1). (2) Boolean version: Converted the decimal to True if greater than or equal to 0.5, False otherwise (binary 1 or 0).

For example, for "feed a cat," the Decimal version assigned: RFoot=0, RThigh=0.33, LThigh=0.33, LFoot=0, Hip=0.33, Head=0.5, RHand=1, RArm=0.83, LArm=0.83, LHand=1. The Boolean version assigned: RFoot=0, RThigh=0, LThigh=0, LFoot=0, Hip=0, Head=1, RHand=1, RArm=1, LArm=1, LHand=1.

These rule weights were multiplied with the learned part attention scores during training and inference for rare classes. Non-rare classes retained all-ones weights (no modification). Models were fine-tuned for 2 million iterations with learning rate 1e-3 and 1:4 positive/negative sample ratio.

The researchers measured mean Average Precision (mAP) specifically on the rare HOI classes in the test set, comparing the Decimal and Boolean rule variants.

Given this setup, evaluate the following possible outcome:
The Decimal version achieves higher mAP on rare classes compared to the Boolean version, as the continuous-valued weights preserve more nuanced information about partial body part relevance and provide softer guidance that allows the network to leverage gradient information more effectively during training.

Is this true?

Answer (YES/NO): YES